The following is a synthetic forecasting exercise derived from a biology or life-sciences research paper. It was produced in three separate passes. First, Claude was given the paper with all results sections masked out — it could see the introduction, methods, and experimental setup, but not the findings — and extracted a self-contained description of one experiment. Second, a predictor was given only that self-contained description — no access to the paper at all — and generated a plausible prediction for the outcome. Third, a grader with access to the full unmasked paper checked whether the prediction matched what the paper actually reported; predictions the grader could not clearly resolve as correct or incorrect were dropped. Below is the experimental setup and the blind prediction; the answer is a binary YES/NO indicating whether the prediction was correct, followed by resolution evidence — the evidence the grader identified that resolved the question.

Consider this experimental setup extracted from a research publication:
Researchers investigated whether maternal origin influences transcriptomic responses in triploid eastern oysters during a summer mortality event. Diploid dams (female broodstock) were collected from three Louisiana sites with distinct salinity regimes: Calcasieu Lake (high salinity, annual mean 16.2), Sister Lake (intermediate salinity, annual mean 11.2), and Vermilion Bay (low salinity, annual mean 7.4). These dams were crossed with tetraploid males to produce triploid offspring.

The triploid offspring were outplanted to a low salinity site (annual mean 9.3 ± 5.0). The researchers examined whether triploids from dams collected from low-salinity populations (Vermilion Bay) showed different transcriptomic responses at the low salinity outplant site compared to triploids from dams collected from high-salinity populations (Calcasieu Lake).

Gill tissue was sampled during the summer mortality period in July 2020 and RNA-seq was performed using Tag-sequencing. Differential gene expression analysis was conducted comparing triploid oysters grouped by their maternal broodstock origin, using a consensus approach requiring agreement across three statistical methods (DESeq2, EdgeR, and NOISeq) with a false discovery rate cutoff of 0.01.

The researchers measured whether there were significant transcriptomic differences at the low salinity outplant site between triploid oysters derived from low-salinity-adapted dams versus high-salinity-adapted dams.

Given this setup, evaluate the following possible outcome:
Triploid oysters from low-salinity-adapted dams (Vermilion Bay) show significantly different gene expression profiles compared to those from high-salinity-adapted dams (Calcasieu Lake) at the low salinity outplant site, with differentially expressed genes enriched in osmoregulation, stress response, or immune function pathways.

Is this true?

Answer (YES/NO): NO